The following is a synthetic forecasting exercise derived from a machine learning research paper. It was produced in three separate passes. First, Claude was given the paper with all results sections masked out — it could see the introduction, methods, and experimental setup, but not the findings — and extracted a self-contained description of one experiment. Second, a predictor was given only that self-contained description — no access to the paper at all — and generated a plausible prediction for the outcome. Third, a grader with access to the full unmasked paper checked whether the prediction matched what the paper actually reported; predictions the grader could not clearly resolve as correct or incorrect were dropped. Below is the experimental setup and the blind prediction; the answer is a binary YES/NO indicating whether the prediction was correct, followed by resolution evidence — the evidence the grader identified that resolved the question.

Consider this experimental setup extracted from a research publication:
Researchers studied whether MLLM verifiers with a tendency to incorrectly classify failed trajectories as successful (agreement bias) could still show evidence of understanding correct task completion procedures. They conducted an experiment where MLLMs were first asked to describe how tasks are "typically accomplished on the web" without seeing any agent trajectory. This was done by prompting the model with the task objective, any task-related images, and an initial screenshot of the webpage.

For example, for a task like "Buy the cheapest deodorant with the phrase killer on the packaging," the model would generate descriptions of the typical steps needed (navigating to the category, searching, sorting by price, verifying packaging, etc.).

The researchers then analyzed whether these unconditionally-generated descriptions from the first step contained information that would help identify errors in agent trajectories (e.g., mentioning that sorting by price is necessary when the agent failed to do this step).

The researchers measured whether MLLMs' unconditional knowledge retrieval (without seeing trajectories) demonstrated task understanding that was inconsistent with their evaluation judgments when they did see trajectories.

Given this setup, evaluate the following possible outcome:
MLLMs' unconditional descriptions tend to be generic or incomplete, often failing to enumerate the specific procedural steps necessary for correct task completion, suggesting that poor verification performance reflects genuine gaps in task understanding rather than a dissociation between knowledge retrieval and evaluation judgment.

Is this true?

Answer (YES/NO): NO